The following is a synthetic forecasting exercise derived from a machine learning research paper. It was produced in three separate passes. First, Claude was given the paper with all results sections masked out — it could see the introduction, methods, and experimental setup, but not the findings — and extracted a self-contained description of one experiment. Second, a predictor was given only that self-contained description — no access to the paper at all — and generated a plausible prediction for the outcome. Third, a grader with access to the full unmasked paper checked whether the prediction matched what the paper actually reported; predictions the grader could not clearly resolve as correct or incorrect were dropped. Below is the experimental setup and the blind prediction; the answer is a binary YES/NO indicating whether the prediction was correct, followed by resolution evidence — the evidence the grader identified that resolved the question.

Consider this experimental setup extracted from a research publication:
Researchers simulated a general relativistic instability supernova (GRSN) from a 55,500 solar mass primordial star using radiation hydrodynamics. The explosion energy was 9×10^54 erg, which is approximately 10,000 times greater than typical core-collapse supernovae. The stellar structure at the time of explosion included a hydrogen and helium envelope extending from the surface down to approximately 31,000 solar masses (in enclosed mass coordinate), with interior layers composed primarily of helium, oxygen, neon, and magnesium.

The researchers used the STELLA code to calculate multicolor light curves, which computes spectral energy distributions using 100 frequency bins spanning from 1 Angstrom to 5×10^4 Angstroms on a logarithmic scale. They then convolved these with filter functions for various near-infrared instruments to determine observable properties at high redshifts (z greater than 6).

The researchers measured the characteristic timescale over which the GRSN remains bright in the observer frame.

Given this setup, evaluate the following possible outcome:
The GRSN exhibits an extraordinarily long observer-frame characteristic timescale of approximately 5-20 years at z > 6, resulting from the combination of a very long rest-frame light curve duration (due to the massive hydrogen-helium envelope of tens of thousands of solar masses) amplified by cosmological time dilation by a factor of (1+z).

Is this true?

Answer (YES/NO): NO